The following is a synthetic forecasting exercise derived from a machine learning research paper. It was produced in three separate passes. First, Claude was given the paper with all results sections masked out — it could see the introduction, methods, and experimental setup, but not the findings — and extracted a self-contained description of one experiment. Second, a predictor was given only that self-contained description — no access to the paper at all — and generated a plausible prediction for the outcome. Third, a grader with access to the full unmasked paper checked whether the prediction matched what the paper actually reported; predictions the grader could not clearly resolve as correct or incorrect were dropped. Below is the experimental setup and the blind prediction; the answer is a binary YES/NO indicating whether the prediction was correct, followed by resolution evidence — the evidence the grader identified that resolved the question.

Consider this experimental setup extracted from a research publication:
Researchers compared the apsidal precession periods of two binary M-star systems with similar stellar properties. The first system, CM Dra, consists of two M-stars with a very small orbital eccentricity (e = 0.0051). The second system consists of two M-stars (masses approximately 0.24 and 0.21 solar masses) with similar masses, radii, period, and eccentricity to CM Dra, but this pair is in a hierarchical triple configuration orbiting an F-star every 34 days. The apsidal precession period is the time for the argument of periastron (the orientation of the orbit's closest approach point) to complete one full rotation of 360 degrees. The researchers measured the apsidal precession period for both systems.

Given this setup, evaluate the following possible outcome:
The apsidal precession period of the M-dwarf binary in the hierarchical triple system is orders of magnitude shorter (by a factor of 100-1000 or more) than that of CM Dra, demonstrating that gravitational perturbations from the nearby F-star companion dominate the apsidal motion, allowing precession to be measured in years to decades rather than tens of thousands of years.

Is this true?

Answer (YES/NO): YES